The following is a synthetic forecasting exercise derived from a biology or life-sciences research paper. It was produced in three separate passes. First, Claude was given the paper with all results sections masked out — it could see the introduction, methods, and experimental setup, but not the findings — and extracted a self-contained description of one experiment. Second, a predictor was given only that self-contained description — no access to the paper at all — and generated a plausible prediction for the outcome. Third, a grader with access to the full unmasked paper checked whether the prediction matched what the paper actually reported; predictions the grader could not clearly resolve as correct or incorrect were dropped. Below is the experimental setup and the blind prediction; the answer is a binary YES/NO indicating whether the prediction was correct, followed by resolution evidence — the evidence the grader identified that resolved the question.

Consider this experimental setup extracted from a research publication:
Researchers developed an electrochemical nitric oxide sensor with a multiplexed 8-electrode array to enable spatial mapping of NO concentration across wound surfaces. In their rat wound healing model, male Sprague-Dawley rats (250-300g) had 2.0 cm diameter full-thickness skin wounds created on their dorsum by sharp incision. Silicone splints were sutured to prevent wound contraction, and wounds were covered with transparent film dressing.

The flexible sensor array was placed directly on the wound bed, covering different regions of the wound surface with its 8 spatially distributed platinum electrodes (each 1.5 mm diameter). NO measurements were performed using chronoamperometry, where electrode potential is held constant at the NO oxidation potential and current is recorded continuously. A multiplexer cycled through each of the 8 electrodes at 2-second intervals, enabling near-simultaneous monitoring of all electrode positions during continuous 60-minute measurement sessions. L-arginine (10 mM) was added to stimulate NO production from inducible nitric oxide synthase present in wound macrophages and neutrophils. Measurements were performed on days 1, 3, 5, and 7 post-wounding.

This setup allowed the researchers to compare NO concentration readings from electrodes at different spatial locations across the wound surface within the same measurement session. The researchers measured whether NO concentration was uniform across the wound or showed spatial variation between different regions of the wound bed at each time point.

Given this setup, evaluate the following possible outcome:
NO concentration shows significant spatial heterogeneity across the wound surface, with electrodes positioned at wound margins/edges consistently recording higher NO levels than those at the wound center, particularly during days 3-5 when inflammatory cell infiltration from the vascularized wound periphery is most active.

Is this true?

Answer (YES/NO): NO